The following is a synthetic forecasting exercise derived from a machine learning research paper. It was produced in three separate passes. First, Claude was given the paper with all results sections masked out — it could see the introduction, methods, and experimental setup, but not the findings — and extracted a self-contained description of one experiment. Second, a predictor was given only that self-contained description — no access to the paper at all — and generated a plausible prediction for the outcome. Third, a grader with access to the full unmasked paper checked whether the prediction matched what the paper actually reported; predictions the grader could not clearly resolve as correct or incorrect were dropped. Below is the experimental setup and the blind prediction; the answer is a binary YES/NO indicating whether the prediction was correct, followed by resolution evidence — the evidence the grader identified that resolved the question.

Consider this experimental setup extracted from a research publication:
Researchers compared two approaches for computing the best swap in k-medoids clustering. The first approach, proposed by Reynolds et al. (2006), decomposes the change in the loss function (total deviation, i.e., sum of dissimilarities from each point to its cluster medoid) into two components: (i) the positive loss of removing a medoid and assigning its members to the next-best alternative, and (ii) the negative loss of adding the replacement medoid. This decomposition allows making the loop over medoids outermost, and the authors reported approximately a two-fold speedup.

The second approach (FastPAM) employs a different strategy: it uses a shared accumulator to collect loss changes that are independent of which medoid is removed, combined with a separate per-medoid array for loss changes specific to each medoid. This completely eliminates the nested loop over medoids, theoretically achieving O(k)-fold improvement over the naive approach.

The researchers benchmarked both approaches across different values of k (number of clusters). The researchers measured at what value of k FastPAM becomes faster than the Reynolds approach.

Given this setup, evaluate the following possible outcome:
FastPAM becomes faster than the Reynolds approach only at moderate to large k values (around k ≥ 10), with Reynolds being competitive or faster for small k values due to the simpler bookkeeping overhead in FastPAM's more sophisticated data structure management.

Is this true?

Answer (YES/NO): NO